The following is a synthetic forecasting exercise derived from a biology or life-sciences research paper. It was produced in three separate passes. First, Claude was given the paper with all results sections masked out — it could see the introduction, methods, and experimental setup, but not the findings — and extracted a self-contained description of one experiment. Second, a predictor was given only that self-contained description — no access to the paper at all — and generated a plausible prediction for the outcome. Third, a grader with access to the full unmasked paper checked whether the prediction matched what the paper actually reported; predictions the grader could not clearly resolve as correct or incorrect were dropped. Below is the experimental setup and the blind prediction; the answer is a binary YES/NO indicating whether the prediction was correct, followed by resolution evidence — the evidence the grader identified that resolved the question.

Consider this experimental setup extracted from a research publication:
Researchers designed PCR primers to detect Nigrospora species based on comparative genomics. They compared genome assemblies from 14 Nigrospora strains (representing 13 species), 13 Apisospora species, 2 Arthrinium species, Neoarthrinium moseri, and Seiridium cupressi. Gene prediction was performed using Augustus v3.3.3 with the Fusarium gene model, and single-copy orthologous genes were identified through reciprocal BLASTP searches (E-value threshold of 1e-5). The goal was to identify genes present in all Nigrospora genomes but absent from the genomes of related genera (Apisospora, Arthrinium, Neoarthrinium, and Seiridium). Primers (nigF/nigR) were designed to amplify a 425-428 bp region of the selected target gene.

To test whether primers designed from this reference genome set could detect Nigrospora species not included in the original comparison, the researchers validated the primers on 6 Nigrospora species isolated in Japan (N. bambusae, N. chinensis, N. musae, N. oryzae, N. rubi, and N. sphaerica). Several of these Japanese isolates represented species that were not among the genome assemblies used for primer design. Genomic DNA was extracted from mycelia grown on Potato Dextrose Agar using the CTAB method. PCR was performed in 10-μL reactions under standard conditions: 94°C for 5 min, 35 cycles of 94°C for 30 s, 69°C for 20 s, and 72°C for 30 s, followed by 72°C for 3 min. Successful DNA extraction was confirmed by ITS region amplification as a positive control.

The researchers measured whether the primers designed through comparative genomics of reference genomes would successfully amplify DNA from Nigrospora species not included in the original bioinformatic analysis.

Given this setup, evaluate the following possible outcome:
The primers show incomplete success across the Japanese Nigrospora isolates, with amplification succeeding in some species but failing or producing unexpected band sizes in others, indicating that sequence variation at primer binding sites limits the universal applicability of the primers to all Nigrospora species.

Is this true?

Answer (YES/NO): NO